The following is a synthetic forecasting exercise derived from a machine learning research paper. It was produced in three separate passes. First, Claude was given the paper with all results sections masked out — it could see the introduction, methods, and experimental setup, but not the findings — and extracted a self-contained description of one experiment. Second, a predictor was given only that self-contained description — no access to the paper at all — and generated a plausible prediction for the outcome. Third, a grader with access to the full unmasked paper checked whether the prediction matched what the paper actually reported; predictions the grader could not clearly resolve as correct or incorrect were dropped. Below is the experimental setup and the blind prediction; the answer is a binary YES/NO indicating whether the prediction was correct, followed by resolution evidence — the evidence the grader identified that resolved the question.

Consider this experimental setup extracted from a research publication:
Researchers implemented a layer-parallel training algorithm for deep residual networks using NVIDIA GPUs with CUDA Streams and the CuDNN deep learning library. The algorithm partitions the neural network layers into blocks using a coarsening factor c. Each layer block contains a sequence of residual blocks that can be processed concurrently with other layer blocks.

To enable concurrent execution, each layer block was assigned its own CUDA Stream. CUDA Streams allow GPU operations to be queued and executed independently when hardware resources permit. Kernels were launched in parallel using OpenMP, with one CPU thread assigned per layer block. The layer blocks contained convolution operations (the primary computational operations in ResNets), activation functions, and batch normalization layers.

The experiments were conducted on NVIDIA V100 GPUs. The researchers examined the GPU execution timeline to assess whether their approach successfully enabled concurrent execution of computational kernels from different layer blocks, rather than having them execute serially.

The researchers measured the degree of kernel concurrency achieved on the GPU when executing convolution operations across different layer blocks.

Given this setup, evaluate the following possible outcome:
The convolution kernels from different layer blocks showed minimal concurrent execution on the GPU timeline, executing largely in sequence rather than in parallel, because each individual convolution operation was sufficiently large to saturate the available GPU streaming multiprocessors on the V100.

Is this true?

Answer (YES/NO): NO